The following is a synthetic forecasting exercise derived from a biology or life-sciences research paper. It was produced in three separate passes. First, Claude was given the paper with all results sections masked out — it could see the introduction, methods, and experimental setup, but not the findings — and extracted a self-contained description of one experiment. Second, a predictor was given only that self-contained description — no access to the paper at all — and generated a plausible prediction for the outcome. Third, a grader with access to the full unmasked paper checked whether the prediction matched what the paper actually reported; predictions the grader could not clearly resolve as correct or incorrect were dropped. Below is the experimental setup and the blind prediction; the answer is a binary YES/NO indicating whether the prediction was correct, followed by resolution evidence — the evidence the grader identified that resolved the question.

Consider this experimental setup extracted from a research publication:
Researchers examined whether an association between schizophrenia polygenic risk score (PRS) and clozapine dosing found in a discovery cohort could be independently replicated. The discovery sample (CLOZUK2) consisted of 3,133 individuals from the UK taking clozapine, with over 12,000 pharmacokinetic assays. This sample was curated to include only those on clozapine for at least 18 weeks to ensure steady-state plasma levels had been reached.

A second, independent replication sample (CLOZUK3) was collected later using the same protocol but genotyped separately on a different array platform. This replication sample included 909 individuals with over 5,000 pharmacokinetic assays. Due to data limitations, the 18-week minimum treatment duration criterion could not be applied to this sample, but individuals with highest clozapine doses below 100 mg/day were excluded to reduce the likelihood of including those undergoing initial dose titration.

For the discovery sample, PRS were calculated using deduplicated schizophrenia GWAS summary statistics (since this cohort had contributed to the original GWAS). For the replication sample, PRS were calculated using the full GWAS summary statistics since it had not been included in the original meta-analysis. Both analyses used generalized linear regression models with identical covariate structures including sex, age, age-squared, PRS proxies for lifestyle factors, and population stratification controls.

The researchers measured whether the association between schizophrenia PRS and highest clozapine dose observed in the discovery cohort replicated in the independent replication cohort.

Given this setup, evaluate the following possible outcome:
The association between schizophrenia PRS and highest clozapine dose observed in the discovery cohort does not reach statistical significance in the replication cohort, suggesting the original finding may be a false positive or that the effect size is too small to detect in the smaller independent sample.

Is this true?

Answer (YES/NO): NO